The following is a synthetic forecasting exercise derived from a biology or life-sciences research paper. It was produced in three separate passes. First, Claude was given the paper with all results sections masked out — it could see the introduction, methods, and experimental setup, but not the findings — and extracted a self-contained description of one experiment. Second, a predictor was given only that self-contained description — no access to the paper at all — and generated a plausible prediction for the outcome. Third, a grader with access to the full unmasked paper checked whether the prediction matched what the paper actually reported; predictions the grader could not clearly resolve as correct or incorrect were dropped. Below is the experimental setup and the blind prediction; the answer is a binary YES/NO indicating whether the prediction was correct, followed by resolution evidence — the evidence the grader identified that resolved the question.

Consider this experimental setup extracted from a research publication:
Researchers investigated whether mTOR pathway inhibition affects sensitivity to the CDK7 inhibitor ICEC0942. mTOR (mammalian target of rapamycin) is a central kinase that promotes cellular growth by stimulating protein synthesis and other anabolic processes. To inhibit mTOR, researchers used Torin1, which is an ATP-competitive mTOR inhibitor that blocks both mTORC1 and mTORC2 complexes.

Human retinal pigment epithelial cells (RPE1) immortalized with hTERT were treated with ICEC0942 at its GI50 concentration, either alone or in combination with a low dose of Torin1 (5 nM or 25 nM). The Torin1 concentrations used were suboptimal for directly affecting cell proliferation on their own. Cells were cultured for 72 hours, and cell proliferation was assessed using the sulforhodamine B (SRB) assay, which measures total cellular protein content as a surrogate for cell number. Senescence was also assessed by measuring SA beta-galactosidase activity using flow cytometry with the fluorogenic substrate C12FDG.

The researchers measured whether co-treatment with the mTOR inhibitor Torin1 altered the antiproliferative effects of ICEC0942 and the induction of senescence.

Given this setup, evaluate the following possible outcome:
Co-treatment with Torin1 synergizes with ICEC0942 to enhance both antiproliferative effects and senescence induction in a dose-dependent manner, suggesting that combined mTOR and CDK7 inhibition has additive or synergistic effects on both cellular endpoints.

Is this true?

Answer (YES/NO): NO